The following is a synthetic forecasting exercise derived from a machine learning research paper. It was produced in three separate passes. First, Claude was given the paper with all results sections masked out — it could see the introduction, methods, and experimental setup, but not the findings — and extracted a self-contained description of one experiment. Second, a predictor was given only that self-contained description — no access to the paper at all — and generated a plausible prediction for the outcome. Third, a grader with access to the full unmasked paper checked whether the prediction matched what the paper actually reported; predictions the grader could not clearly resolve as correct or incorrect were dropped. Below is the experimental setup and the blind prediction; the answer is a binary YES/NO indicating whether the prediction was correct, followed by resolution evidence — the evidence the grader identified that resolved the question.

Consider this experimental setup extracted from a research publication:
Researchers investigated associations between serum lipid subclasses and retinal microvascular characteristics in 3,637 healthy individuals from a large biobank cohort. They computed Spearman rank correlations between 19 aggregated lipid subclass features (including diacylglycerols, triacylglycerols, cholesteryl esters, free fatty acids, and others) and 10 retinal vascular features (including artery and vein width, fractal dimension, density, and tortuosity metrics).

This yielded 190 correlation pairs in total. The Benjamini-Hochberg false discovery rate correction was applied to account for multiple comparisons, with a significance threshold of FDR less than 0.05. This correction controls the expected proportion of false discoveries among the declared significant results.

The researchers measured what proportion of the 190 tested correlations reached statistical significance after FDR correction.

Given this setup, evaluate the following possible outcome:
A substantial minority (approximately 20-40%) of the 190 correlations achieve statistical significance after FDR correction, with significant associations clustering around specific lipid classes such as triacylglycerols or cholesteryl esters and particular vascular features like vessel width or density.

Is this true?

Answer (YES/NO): NO